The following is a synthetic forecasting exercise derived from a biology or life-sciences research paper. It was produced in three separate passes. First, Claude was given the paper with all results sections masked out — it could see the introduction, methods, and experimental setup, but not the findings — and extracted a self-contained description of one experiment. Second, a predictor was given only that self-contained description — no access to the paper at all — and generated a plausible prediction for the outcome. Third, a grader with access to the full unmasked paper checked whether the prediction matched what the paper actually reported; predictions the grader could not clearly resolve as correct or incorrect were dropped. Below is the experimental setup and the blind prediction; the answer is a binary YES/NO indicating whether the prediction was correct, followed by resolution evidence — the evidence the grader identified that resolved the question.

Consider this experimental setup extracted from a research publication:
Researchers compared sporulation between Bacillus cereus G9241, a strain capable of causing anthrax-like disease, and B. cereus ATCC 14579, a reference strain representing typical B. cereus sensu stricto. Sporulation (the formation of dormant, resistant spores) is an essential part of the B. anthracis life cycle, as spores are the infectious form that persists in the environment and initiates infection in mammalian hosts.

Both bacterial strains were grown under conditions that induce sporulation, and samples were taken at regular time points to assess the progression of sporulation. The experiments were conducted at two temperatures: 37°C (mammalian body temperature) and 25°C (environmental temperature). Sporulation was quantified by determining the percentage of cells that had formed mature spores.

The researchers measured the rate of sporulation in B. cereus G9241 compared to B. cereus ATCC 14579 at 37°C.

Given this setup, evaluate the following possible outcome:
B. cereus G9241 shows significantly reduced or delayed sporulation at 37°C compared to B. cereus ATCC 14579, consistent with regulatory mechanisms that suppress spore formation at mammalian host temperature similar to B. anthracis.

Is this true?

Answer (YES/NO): NO